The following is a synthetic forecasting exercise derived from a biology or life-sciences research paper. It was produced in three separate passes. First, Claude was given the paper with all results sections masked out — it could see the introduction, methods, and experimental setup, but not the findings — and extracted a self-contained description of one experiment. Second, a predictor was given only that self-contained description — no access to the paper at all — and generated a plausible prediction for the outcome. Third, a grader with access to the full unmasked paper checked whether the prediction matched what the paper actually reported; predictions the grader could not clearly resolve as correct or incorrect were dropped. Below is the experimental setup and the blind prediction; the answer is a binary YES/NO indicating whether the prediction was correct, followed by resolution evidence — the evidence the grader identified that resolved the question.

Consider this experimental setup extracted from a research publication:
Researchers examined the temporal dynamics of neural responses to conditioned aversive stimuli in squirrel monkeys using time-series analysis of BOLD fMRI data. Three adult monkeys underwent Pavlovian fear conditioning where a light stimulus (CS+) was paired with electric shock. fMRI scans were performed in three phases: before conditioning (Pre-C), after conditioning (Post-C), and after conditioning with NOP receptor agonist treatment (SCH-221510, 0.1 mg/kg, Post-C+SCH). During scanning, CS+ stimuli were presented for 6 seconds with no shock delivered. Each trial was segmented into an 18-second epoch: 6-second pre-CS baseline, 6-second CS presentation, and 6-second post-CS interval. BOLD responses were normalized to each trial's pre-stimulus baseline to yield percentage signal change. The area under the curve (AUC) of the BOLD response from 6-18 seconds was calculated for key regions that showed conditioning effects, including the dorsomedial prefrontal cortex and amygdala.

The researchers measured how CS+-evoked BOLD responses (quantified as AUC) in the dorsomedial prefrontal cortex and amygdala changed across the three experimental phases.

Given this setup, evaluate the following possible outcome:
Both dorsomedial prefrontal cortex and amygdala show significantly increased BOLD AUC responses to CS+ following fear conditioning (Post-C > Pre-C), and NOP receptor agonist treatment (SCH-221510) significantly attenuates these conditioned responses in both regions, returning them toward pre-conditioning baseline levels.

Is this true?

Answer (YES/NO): YES